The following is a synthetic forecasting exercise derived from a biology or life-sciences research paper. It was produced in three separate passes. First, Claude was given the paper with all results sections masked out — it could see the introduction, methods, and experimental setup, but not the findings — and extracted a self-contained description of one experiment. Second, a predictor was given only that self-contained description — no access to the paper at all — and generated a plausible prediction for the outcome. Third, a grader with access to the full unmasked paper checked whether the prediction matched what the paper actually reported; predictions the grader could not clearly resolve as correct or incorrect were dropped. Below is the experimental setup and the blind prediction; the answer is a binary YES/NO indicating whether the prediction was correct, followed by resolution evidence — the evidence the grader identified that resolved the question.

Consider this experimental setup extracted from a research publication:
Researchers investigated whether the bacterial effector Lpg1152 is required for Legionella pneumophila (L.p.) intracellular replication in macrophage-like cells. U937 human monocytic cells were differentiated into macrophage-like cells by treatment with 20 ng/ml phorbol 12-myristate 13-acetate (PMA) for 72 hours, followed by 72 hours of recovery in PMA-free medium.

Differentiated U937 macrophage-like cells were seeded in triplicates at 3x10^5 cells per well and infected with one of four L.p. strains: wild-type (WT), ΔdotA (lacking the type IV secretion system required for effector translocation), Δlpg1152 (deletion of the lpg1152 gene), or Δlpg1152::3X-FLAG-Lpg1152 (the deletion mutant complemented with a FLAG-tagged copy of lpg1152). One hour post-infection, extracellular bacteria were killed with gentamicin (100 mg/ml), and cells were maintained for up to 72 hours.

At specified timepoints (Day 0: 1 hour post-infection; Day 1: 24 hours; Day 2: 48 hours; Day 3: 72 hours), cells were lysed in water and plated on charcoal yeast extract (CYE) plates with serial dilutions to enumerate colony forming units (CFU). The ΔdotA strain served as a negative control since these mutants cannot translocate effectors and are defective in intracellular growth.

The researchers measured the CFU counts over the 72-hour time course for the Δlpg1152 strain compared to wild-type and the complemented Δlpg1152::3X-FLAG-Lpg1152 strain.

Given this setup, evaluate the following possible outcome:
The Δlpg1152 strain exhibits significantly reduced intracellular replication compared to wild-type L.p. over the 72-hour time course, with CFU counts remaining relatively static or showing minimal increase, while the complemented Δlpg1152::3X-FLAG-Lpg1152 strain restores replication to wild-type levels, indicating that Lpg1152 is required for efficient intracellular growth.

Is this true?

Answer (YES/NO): YES